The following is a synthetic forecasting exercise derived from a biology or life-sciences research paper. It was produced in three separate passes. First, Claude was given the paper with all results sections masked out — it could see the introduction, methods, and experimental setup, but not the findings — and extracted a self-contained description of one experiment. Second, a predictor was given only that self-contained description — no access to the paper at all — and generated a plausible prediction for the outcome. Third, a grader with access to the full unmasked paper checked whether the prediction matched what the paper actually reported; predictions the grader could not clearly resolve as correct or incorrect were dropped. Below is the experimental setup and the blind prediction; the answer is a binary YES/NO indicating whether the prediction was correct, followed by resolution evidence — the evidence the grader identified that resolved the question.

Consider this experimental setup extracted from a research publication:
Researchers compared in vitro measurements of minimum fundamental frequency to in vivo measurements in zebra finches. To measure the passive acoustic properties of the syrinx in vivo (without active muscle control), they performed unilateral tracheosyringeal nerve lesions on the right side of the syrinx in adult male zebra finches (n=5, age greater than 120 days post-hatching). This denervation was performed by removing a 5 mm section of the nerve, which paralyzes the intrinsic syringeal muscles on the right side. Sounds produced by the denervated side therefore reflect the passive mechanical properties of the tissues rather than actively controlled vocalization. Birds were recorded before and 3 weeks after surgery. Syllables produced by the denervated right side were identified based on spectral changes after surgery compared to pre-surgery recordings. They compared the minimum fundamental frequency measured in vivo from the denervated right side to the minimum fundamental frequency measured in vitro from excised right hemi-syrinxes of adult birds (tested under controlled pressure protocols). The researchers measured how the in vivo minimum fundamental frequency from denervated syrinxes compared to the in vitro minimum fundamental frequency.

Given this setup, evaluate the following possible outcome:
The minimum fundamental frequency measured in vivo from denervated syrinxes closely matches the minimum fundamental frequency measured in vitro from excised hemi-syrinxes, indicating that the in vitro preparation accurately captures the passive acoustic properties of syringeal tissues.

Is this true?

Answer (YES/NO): YES